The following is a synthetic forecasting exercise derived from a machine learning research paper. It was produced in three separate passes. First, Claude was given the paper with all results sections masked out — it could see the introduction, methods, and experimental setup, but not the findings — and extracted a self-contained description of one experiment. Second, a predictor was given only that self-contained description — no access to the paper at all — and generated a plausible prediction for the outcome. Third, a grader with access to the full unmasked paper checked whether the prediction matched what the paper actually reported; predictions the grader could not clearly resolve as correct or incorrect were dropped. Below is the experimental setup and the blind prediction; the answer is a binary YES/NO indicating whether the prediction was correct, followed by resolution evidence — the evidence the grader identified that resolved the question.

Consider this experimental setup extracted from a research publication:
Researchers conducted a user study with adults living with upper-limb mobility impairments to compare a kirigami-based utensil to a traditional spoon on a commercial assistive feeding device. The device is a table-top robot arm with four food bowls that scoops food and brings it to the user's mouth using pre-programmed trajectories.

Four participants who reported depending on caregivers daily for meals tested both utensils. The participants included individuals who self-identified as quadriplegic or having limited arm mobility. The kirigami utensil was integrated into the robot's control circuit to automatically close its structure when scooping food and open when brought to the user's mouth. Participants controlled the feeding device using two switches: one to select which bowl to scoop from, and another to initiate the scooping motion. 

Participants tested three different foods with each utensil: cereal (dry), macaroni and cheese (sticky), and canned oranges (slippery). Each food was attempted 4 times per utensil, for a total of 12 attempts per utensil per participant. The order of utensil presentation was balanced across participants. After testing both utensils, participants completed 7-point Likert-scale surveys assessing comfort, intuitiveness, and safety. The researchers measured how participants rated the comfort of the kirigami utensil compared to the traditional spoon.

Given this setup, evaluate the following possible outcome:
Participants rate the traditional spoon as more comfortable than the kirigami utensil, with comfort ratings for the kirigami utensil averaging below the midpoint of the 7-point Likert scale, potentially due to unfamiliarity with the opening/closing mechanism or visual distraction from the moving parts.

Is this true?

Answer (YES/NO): NO